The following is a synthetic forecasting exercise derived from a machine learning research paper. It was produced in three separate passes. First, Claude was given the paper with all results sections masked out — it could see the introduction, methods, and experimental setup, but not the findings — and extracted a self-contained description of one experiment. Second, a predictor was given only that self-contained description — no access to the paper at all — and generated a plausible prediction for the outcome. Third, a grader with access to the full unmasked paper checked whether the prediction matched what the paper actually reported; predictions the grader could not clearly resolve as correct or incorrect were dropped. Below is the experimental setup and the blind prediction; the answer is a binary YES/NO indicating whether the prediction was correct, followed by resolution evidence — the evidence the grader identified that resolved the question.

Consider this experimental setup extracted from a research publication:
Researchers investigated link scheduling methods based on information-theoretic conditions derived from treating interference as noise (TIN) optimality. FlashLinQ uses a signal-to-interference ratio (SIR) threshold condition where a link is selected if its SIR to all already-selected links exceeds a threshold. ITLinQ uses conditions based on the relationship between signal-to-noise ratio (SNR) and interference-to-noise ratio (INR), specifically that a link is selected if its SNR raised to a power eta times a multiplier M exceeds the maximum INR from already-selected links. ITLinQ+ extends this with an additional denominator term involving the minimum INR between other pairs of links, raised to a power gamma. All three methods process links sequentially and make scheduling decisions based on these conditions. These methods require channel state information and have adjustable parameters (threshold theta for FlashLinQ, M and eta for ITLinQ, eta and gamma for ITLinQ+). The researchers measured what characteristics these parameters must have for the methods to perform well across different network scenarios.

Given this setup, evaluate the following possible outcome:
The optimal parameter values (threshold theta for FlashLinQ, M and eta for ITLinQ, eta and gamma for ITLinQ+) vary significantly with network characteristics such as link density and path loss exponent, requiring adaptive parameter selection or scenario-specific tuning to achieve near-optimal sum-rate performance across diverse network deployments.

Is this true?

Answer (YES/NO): YES